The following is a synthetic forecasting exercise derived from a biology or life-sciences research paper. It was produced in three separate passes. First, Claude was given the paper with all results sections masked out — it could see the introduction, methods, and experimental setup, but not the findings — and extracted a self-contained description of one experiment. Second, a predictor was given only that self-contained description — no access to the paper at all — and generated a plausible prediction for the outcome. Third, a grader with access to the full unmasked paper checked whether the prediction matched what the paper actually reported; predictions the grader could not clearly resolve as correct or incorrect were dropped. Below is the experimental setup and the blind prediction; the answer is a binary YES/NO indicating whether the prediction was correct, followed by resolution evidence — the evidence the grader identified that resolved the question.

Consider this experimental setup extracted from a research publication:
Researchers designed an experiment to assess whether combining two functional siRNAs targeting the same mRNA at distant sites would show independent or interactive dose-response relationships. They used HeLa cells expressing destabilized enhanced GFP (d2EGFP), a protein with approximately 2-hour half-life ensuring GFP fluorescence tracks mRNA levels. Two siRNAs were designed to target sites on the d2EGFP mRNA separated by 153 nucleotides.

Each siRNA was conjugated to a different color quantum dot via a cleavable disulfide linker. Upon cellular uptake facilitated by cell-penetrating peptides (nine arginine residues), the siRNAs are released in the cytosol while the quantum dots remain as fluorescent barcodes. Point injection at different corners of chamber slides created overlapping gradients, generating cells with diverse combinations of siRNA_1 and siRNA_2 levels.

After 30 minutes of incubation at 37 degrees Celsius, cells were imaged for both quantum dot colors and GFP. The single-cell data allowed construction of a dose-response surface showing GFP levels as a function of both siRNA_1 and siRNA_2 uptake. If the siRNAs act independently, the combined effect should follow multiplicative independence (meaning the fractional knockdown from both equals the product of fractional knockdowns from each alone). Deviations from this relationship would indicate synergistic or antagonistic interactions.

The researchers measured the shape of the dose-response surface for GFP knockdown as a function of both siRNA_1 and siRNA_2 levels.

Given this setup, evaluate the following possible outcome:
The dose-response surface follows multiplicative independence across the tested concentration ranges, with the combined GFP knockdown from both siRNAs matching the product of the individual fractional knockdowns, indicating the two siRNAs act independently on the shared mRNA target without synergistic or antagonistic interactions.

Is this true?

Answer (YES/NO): NO